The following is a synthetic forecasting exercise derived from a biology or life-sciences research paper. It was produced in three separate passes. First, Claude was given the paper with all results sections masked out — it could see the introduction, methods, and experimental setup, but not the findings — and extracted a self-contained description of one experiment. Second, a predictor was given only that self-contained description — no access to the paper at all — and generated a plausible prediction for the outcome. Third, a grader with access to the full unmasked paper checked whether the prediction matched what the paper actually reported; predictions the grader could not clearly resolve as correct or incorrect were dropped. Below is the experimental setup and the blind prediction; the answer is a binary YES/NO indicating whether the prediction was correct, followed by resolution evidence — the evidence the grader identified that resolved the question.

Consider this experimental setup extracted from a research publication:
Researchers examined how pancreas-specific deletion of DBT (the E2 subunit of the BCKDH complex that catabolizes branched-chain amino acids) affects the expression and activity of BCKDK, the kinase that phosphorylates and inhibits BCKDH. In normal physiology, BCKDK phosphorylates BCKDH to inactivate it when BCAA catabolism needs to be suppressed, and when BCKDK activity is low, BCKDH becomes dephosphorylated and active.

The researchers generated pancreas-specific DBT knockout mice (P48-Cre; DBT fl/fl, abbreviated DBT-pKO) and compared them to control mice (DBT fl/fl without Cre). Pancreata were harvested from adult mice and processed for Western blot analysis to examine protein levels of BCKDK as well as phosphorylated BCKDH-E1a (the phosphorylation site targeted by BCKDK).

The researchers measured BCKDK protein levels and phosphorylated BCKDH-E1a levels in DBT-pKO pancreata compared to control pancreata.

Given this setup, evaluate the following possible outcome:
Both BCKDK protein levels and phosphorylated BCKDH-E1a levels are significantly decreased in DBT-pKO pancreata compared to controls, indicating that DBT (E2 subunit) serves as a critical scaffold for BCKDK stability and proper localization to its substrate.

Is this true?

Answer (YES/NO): YES